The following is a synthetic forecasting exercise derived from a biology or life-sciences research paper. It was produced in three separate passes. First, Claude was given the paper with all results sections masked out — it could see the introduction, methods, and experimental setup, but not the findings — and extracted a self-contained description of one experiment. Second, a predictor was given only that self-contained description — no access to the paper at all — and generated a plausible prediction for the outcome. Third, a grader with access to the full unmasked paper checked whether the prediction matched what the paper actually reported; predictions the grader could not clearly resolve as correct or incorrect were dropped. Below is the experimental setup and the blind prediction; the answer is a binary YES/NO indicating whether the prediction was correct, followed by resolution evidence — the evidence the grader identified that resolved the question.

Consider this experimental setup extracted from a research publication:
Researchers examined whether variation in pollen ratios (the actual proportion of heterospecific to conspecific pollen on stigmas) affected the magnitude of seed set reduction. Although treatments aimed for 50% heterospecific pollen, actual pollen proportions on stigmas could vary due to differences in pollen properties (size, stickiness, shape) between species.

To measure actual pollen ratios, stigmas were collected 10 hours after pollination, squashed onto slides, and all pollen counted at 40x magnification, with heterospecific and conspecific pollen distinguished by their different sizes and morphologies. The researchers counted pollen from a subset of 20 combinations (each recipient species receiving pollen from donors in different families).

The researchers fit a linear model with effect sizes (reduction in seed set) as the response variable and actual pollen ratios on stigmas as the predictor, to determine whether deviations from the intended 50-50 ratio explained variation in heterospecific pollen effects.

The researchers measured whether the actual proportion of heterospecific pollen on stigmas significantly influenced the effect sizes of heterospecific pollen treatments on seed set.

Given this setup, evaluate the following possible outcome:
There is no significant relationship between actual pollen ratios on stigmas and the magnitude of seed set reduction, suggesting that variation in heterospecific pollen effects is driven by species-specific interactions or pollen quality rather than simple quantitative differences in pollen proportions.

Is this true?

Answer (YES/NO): YES